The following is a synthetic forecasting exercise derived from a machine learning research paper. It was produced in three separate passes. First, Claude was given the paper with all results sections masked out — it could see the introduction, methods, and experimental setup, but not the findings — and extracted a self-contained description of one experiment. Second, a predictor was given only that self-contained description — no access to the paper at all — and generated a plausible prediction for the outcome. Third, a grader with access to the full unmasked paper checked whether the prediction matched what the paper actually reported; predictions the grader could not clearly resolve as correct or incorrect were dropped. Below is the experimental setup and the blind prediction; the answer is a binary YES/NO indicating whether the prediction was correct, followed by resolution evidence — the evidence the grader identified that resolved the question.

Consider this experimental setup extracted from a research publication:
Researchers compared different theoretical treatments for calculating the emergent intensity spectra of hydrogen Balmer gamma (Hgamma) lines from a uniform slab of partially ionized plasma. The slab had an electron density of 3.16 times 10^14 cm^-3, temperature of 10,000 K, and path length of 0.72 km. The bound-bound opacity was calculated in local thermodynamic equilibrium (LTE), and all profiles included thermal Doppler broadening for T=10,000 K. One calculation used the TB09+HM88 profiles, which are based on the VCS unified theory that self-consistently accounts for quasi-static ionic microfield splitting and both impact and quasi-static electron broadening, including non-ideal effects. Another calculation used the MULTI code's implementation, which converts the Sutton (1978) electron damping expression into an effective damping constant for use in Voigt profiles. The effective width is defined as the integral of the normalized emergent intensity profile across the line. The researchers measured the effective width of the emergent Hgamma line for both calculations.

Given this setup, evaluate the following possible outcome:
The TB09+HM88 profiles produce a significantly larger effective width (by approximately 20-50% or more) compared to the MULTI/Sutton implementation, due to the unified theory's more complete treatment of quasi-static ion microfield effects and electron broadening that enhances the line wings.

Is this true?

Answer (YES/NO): YES